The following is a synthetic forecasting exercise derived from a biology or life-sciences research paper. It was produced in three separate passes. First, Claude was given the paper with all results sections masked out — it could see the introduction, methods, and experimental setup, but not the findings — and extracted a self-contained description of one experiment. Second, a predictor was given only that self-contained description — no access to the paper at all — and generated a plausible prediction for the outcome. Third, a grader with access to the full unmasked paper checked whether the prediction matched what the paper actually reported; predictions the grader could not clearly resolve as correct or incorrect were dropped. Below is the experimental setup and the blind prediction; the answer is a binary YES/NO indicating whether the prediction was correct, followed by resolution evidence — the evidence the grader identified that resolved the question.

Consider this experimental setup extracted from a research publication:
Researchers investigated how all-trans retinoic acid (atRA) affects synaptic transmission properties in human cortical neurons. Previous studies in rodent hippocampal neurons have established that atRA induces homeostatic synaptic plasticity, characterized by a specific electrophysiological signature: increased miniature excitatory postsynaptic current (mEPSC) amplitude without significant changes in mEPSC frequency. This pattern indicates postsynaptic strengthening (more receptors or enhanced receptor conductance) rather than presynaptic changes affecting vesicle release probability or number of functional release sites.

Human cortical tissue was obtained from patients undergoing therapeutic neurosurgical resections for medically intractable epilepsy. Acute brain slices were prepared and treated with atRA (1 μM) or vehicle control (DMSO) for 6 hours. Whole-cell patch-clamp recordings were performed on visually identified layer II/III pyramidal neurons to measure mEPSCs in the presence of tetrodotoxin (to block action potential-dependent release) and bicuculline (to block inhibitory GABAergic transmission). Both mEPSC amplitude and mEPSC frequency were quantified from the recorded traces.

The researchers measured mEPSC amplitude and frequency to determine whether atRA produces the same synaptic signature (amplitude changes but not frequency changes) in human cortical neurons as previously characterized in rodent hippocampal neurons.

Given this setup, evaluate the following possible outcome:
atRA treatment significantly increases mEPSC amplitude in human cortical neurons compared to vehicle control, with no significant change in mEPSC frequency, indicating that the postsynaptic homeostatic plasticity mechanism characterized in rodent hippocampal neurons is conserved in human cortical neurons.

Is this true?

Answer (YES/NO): NO